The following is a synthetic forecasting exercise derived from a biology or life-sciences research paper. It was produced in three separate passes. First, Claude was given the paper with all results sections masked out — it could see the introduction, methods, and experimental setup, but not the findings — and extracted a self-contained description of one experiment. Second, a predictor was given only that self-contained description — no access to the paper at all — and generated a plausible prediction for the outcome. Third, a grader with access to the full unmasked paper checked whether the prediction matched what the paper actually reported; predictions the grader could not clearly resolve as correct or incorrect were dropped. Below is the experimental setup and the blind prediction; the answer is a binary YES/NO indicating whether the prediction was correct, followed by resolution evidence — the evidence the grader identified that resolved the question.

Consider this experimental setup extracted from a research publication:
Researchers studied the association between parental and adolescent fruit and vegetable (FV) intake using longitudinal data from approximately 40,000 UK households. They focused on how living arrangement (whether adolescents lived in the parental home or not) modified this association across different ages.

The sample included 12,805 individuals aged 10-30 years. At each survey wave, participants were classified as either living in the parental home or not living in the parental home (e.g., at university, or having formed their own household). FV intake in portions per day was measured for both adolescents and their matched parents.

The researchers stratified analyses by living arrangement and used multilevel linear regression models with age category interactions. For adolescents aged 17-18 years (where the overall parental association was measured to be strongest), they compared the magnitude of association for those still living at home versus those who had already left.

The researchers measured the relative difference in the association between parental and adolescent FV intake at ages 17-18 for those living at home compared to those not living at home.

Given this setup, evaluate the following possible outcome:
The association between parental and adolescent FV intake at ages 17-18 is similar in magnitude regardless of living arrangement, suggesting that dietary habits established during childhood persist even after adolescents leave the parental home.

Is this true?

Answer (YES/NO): NO